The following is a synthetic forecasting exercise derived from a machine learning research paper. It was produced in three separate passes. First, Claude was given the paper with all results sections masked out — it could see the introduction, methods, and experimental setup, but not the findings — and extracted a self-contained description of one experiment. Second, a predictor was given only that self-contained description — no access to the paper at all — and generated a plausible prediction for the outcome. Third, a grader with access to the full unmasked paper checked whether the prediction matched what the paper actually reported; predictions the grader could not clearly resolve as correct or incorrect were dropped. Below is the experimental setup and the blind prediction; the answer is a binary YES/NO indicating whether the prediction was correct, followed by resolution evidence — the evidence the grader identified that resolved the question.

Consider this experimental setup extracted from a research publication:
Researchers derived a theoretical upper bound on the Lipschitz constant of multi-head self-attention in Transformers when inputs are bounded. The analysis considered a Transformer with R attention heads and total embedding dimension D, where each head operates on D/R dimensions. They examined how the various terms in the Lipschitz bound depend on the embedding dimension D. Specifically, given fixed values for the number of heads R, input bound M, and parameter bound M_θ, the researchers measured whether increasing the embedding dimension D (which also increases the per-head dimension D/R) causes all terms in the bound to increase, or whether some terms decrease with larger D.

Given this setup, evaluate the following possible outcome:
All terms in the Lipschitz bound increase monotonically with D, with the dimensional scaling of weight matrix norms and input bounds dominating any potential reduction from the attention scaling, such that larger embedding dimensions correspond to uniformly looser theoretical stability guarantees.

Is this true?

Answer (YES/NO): NO